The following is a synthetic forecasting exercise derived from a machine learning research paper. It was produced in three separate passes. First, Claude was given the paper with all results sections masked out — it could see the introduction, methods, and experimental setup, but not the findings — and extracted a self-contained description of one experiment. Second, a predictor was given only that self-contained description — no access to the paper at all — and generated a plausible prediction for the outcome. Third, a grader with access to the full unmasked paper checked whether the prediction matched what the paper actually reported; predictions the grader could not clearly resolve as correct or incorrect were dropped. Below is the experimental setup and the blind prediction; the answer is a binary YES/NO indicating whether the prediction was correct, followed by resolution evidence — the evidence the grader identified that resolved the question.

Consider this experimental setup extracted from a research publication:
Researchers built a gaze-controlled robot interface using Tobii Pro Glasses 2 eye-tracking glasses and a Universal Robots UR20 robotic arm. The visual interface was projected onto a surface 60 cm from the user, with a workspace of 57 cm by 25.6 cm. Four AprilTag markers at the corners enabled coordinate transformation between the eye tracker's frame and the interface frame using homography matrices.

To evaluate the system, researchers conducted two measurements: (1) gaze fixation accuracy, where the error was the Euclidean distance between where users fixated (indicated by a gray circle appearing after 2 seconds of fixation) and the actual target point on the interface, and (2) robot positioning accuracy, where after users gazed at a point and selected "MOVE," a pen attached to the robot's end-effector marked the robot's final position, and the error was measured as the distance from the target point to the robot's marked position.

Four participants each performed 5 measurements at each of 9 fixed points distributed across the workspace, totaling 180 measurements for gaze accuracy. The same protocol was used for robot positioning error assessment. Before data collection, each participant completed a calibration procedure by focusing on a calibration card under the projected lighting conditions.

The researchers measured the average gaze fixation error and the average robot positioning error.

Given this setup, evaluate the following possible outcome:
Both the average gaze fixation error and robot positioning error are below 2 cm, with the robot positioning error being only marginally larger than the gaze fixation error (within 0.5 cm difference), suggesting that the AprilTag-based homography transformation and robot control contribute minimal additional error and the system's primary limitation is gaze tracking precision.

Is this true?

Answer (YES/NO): YES